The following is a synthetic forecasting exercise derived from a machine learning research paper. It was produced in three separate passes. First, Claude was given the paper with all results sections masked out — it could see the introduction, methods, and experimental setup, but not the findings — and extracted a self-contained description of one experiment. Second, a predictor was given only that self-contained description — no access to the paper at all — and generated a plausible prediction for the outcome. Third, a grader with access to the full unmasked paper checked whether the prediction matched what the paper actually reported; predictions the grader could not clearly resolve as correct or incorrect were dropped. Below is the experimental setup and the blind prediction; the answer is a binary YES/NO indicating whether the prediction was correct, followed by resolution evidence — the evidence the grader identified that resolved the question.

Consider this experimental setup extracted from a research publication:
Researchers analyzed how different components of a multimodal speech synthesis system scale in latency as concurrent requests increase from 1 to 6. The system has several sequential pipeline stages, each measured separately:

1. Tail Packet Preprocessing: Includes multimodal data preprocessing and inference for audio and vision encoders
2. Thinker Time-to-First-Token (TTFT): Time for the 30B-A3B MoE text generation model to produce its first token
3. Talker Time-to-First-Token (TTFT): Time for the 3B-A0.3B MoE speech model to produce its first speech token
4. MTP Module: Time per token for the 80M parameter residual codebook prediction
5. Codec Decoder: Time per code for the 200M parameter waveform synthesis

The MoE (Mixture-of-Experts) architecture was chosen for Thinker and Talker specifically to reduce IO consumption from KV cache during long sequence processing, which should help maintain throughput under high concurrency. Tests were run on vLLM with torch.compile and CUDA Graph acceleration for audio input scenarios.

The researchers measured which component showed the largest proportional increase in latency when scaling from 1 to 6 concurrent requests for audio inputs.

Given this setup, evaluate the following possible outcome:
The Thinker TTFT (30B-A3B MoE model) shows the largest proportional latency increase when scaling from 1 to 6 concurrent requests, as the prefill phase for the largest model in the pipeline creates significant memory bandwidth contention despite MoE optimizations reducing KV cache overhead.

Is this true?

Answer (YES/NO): YES